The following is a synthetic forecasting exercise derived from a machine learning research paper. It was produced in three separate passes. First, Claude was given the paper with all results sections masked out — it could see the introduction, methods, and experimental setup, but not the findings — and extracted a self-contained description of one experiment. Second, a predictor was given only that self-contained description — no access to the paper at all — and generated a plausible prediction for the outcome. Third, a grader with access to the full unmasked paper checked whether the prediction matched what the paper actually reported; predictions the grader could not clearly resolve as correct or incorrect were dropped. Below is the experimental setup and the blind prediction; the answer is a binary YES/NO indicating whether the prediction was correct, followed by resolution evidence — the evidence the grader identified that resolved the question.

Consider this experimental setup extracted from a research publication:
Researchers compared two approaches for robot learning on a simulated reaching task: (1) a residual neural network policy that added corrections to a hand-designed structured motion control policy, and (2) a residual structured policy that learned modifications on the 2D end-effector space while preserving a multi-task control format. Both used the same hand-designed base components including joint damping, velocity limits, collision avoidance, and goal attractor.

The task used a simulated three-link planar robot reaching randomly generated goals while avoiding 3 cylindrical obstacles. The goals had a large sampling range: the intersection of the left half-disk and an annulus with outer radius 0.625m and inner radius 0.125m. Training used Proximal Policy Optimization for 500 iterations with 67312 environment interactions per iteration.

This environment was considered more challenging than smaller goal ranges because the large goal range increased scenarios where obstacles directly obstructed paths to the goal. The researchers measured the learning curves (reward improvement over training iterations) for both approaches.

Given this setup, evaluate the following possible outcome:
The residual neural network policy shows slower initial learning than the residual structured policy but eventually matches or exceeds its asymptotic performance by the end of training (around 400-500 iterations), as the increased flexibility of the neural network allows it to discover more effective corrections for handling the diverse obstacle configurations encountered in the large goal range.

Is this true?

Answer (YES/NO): NO